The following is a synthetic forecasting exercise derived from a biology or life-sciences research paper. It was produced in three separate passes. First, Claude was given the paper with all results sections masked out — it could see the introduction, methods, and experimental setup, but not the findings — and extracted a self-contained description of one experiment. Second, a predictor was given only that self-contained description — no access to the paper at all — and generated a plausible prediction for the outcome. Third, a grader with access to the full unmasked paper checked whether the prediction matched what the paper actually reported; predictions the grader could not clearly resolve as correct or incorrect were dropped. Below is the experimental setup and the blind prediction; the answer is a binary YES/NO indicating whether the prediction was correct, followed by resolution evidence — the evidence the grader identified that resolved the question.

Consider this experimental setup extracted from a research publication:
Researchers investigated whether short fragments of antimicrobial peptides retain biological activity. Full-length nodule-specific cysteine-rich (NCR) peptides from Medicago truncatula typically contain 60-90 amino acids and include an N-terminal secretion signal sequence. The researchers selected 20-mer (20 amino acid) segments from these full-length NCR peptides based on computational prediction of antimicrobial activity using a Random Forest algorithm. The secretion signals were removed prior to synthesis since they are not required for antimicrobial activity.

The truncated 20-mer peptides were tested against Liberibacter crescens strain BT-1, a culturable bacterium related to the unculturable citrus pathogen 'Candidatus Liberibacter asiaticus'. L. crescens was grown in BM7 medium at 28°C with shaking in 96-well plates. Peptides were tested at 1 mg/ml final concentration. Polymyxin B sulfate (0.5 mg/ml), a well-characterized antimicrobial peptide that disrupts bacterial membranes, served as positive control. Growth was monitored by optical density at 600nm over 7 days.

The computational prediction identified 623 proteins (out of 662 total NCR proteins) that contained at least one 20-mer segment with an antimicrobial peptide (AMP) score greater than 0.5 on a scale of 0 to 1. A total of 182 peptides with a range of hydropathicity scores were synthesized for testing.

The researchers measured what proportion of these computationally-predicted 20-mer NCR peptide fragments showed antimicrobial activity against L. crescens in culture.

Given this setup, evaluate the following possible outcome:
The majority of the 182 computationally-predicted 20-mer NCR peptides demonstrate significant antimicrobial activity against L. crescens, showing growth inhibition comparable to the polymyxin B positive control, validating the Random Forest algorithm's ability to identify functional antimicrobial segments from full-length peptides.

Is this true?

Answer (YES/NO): NO